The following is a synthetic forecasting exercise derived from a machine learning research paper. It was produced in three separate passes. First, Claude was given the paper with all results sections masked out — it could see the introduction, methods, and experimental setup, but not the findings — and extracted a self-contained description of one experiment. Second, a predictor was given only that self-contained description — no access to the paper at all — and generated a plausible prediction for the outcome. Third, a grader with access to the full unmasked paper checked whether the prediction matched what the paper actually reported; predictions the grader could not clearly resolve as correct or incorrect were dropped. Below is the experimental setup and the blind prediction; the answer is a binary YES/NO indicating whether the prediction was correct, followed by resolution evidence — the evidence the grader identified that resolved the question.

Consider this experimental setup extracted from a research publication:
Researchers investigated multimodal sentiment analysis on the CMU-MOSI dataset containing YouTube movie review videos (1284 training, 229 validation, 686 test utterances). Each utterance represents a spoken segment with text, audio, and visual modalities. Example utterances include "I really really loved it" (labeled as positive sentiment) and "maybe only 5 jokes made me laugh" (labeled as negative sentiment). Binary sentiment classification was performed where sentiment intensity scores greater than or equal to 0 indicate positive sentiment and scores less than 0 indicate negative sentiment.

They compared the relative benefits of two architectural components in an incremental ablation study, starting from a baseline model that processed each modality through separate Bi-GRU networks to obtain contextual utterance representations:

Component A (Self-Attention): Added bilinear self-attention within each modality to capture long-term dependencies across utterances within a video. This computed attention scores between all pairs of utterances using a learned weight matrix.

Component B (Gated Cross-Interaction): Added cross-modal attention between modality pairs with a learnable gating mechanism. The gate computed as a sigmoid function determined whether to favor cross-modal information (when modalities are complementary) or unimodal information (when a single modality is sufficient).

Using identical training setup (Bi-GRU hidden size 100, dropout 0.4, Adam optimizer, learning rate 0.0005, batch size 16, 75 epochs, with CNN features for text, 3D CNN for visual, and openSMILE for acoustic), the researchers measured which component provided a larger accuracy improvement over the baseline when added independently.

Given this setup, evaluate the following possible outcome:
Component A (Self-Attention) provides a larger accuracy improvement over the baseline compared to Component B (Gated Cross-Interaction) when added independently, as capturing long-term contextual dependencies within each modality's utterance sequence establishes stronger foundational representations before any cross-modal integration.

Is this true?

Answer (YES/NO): NO